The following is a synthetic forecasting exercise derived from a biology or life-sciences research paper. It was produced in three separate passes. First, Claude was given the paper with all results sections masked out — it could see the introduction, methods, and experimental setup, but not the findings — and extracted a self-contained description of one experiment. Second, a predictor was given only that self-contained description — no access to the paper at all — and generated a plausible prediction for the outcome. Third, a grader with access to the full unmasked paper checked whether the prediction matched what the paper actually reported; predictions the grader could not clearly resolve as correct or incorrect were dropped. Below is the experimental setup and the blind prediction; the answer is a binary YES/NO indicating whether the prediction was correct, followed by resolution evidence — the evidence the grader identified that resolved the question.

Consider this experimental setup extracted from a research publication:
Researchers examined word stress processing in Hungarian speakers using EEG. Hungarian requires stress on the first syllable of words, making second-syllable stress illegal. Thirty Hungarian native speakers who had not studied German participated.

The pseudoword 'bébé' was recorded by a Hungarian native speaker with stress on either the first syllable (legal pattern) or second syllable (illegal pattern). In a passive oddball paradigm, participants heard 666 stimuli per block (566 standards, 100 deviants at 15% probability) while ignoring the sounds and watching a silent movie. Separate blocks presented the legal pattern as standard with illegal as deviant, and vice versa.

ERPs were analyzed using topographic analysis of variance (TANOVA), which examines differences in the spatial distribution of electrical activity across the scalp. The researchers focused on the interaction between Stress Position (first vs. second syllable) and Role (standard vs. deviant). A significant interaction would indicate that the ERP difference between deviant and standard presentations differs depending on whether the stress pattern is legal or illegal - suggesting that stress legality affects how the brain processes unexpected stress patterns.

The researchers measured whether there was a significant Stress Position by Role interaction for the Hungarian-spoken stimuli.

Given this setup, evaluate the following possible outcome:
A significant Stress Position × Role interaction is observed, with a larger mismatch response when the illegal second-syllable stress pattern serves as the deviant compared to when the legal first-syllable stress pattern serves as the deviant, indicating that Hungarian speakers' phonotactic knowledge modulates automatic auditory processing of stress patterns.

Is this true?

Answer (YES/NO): YES